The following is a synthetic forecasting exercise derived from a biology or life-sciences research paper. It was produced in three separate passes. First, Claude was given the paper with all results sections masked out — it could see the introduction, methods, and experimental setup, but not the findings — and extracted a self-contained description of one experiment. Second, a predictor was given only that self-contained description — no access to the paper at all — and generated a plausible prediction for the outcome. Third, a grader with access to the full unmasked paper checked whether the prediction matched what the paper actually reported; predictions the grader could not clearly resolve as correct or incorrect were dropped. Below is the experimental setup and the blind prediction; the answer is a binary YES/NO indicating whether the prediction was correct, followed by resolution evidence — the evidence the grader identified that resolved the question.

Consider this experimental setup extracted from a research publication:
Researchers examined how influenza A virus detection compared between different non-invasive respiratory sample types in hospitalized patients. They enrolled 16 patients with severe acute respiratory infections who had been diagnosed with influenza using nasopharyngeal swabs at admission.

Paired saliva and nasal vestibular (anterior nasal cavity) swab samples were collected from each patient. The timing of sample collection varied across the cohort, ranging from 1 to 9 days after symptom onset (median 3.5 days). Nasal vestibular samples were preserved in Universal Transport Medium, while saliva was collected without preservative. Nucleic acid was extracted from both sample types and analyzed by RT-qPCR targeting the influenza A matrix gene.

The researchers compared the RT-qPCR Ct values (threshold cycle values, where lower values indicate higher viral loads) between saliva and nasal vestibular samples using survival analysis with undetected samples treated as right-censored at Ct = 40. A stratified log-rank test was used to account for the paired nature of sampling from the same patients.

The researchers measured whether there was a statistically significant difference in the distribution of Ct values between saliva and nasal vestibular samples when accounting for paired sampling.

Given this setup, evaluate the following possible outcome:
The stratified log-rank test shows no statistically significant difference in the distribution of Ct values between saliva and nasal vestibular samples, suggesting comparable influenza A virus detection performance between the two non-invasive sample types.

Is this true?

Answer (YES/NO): NO